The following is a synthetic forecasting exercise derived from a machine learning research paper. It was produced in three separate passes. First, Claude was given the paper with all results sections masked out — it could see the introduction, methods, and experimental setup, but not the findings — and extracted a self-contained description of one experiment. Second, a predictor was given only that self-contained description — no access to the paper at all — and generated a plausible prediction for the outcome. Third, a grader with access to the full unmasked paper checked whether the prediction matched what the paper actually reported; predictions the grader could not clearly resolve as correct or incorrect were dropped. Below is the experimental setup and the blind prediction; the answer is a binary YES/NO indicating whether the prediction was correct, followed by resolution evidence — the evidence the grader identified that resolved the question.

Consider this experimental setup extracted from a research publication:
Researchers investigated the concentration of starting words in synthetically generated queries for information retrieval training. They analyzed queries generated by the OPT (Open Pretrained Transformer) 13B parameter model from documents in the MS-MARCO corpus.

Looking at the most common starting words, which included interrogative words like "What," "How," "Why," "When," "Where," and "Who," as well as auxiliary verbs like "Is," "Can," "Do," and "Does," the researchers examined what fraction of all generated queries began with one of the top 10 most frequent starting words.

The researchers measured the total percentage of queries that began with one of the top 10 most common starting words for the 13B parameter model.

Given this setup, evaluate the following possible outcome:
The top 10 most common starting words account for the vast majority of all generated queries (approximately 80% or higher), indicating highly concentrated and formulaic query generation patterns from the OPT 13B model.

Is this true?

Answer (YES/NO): YES